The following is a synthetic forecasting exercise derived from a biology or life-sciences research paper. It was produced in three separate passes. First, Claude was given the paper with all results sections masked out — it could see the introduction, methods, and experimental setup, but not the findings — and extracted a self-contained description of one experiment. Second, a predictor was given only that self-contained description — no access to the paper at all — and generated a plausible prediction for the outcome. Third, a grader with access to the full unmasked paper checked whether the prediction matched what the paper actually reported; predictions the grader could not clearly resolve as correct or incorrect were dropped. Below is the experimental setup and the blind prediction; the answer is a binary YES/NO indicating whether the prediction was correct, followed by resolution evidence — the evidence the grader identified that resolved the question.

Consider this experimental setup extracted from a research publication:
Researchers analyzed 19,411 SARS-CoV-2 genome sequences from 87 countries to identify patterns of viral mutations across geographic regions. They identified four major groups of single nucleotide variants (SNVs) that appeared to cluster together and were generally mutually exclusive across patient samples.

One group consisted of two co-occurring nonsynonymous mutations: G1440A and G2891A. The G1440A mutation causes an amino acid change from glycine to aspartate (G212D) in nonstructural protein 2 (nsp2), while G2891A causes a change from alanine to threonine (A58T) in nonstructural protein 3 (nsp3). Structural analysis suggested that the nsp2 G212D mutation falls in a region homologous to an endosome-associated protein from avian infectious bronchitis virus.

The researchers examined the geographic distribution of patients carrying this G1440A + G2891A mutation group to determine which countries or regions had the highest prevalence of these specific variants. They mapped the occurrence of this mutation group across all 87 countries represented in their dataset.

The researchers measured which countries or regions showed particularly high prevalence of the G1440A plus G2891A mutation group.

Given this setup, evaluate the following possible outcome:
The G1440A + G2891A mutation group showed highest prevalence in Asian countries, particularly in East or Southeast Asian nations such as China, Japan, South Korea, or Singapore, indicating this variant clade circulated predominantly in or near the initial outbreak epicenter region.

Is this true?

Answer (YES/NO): NO